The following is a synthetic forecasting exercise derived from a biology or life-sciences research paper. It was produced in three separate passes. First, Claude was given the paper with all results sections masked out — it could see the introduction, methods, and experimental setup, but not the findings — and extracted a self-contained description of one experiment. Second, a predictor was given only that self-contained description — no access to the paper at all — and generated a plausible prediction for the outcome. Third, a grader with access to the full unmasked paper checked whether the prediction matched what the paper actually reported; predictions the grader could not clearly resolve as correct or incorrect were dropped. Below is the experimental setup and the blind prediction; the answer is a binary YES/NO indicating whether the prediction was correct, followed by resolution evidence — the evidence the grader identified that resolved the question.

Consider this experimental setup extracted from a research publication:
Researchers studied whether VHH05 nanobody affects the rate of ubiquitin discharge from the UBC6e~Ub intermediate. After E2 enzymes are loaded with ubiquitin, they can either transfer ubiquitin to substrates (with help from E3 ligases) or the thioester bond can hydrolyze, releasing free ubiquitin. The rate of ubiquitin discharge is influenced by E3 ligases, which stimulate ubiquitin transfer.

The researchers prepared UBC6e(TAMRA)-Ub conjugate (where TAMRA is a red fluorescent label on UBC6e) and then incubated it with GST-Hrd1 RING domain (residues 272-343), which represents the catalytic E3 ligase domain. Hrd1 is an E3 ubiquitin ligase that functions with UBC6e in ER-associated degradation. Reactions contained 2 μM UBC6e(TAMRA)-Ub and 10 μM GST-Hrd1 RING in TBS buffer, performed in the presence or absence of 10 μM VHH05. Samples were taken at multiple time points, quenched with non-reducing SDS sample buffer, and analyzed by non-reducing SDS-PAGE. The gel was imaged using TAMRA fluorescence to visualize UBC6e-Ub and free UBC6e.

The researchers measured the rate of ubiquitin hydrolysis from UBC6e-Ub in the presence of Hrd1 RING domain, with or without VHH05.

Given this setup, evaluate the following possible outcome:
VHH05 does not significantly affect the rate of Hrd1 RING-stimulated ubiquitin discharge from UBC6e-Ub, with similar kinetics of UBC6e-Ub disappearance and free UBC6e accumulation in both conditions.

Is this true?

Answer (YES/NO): NO